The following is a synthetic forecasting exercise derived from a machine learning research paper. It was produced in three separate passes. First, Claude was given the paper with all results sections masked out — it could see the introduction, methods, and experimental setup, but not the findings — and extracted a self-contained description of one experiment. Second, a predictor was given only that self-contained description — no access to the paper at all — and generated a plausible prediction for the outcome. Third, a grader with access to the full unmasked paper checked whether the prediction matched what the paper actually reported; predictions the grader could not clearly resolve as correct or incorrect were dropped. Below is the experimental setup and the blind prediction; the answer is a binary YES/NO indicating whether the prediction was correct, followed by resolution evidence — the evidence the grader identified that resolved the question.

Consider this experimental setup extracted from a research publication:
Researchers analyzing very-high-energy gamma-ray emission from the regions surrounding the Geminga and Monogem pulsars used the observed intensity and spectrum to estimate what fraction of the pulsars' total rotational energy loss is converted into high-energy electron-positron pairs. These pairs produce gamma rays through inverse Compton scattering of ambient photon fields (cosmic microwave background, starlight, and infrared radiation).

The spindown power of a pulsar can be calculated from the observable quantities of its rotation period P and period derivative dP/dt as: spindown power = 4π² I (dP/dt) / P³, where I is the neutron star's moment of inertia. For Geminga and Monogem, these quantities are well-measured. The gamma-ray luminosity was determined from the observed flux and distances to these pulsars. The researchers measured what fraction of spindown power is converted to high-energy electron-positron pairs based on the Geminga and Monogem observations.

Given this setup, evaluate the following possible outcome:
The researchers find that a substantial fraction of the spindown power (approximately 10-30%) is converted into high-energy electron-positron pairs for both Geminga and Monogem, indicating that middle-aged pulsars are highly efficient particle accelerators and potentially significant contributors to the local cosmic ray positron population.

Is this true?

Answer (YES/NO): YES